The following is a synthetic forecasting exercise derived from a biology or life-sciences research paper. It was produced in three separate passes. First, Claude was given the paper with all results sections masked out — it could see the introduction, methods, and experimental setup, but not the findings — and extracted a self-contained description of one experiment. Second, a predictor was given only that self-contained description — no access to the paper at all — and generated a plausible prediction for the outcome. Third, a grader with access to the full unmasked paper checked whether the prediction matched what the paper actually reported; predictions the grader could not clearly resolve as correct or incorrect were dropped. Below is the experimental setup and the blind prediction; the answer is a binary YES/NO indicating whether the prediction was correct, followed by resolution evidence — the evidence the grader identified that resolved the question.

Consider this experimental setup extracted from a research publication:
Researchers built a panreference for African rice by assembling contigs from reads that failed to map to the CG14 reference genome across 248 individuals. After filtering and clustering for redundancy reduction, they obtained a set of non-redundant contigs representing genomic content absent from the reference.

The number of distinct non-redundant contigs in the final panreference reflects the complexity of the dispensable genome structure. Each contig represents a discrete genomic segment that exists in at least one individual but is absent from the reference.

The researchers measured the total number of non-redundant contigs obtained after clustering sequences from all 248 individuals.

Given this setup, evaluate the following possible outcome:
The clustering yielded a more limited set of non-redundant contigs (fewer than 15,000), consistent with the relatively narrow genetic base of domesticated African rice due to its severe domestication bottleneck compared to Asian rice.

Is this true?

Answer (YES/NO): NO